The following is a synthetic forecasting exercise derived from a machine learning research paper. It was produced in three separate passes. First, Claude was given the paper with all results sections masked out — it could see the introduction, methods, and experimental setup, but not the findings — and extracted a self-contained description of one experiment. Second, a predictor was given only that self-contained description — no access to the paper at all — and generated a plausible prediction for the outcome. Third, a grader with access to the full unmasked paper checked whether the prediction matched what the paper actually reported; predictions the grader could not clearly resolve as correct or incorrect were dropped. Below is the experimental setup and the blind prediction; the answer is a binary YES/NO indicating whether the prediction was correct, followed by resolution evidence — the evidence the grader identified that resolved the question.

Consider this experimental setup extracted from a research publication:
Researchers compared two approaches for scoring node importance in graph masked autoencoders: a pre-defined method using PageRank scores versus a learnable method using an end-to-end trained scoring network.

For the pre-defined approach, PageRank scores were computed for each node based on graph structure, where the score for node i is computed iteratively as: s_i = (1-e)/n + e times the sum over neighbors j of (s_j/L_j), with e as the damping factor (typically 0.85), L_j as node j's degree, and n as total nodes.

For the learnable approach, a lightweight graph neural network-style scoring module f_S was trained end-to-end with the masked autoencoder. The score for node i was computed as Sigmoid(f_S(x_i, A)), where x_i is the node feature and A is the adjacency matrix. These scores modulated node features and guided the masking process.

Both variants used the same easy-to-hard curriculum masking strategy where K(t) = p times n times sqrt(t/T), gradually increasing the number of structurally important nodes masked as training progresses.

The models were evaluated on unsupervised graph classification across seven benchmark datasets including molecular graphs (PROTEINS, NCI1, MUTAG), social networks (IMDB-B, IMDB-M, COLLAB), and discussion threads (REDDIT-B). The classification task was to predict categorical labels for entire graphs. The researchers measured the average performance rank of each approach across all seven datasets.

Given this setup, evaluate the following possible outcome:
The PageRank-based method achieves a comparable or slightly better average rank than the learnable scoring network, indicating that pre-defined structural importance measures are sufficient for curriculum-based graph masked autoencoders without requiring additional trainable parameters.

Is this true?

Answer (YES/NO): NO